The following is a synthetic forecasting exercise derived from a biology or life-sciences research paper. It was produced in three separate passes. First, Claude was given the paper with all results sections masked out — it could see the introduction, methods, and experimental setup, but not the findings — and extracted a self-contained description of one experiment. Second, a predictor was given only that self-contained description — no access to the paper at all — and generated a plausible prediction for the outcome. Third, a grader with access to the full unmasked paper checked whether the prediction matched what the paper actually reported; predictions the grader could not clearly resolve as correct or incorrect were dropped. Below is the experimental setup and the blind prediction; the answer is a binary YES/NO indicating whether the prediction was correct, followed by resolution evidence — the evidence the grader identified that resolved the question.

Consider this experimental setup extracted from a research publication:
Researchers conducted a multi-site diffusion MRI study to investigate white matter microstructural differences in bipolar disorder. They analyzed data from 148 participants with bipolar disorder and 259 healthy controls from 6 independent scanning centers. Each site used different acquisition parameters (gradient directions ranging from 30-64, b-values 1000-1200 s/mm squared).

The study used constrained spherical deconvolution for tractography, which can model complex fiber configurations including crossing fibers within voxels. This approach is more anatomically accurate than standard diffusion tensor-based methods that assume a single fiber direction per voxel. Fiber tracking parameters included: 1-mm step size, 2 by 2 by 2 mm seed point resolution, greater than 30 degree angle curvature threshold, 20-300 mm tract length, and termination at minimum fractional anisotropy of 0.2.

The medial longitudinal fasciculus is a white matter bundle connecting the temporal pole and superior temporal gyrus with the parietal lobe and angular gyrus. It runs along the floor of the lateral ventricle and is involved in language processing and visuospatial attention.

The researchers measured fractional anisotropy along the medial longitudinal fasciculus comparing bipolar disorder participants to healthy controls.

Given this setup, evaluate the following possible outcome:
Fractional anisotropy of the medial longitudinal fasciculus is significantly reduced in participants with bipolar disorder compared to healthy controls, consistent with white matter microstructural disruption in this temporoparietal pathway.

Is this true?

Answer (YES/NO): NO